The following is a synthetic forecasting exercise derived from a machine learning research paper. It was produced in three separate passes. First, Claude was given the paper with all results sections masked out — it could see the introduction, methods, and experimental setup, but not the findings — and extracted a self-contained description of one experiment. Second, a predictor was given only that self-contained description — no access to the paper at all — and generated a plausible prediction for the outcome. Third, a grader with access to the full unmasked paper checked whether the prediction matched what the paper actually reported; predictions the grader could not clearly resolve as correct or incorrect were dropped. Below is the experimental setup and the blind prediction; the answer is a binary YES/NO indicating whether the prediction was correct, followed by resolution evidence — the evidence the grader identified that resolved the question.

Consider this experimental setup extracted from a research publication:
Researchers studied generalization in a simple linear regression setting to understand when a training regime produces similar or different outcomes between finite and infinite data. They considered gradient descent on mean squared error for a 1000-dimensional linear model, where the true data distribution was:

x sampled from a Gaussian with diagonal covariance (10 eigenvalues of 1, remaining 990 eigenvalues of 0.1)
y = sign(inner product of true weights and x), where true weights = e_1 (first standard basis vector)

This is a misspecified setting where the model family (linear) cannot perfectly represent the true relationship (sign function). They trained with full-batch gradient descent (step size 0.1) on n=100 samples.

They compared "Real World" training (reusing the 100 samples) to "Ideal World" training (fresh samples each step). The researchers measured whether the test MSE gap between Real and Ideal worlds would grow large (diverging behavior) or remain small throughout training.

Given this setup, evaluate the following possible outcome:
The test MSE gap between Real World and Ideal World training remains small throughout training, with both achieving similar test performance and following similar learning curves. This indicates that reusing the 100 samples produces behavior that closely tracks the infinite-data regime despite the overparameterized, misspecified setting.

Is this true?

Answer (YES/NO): YES